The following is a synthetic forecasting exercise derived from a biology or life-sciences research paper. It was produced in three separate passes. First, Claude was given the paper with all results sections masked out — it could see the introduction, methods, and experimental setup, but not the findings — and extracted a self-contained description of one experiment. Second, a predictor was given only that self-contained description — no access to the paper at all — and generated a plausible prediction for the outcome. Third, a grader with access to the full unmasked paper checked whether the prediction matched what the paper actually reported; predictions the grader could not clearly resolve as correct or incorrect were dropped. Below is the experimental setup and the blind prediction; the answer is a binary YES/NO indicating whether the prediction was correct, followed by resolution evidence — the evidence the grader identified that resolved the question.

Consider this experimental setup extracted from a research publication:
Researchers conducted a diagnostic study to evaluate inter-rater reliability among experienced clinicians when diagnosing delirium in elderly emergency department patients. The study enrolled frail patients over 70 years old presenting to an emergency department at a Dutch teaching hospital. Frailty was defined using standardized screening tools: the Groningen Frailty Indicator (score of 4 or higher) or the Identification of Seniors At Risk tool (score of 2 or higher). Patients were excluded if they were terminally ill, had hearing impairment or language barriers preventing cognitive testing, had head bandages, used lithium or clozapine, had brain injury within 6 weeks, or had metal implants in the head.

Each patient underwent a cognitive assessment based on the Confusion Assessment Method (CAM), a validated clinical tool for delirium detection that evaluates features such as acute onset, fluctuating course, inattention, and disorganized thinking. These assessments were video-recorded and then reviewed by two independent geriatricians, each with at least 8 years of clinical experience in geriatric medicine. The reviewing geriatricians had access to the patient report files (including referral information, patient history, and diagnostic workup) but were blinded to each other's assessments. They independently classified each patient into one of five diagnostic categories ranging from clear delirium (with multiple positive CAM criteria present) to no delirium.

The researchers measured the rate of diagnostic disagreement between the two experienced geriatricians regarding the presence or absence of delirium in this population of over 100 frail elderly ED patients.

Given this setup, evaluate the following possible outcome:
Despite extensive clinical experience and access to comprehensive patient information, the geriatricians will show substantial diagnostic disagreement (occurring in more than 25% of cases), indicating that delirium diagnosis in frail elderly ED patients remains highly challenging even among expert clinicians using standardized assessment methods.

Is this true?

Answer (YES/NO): NO